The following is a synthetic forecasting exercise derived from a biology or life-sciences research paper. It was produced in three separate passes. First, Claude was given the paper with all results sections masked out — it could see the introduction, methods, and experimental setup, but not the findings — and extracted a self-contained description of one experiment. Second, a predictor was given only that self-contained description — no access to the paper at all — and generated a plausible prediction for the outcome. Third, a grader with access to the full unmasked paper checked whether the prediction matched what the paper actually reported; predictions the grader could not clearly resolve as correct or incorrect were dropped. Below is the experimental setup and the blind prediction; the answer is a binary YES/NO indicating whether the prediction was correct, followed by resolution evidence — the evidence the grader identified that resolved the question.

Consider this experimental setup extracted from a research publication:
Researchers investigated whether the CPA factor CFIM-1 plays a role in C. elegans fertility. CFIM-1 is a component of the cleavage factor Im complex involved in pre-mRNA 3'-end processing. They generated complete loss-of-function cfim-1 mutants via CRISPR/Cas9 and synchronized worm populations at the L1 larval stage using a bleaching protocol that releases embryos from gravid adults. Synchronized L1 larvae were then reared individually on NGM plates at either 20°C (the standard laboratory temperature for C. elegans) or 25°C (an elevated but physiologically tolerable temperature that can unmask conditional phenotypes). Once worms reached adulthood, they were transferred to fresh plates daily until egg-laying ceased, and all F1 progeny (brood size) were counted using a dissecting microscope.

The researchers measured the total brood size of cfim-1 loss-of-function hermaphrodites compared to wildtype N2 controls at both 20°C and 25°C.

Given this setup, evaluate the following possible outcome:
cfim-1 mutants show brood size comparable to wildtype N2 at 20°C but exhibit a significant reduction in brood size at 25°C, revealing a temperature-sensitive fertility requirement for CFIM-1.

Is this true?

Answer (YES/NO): NO